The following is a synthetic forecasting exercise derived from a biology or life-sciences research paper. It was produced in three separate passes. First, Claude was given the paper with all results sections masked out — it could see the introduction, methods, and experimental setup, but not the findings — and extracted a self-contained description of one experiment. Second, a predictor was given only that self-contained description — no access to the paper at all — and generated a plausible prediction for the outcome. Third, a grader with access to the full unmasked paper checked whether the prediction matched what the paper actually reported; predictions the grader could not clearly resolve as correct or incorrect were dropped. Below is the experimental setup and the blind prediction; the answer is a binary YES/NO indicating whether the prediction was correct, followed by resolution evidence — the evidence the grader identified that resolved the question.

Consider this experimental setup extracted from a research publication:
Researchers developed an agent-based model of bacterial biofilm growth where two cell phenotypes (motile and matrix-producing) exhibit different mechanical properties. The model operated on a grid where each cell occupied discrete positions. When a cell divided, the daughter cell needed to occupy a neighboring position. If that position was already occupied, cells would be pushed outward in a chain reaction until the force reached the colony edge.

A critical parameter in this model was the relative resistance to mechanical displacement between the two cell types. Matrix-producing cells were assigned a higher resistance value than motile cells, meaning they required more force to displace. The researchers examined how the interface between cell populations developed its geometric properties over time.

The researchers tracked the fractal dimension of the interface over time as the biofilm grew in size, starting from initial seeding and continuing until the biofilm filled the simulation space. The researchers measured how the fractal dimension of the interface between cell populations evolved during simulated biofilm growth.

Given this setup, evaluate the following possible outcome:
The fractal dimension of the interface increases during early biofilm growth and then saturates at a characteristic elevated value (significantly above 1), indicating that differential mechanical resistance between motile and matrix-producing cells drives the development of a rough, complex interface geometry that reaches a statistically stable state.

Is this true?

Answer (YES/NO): YES